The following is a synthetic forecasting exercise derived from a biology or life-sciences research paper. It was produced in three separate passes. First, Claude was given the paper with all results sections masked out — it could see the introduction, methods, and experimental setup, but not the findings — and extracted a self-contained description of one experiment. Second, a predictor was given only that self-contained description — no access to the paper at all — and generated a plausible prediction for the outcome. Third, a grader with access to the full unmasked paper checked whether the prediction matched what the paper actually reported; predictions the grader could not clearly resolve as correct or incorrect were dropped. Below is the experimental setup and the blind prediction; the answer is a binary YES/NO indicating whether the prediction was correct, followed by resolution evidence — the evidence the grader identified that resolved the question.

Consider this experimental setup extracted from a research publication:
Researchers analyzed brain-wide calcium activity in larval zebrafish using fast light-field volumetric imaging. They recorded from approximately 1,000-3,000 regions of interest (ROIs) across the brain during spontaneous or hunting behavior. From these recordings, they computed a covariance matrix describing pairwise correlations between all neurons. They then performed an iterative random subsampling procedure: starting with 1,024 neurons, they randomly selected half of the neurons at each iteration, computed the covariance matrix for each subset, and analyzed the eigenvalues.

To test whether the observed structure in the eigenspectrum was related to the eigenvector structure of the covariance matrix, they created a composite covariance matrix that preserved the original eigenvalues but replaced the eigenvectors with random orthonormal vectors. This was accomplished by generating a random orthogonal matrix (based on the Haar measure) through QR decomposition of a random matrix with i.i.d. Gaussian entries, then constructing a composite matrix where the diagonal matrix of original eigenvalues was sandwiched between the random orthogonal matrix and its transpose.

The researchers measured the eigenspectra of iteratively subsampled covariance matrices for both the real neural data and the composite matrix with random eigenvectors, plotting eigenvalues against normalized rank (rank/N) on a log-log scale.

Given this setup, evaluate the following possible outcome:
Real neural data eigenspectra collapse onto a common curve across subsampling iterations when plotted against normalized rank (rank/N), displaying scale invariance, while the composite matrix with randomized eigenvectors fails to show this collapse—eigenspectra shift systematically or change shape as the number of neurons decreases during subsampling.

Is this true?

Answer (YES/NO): YES